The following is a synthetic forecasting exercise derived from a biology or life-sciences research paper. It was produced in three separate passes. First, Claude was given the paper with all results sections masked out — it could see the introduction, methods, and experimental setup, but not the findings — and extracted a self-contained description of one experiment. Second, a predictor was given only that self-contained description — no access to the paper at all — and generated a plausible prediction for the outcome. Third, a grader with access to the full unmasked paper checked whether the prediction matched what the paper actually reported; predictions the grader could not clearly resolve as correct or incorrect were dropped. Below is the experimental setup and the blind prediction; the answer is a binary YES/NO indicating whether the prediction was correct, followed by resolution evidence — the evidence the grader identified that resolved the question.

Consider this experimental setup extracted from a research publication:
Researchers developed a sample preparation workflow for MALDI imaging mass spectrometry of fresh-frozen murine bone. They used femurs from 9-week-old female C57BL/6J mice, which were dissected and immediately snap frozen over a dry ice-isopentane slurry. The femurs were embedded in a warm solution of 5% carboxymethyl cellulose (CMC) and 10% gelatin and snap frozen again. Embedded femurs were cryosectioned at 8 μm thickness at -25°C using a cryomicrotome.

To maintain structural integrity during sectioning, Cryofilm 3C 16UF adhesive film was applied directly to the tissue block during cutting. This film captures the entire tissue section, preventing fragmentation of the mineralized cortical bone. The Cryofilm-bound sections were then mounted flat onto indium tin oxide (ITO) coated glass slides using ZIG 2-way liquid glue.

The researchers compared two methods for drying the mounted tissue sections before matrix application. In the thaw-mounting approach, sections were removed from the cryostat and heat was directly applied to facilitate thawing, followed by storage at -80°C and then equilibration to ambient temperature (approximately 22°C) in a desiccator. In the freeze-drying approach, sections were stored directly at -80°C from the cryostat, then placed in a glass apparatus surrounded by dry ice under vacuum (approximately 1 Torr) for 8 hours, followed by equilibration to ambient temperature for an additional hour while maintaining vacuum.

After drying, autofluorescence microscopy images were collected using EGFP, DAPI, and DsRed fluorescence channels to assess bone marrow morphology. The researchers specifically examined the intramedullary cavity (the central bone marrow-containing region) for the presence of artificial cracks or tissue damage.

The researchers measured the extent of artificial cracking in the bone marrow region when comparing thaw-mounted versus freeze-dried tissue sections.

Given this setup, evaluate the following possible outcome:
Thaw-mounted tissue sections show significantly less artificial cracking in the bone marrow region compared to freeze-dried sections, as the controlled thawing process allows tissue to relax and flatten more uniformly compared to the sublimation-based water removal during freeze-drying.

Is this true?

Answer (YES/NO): NO